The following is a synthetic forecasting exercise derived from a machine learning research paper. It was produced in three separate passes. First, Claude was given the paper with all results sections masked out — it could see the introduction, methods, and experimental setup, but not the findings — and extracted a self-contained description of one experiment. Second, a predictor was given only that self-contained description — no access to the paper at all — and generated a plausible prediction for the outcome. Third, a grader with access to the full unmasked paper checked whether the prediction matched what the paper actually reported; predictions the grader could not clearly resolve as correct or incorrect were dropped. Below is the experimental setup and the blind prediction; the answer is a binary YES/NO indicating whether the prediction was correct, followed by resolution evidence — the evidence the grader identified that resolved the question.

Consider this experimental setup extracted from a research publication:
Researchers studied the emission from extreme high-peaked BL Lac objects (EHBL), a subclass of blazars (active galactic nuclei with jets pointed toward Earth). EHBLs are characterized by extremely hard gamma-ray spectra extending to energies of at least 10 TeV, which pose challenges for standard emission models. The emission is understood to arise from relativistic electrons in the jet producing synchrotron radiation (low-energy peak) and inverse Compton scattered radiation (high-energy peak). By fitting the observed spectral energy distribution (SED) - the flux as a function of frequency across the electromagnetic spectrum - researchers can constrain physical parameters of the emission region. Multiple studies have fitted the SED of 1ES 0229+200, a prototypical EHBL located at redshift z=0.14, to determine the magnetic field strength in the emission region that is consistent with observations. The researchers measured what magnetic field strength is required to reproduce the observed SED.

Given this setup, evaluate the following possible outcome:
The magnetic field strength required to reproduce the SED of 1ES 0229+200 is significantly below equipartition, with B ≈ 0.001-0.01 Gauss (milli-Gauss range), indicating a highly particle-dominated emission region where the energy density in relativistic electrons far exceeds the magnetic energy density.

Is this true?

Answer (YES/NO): YES